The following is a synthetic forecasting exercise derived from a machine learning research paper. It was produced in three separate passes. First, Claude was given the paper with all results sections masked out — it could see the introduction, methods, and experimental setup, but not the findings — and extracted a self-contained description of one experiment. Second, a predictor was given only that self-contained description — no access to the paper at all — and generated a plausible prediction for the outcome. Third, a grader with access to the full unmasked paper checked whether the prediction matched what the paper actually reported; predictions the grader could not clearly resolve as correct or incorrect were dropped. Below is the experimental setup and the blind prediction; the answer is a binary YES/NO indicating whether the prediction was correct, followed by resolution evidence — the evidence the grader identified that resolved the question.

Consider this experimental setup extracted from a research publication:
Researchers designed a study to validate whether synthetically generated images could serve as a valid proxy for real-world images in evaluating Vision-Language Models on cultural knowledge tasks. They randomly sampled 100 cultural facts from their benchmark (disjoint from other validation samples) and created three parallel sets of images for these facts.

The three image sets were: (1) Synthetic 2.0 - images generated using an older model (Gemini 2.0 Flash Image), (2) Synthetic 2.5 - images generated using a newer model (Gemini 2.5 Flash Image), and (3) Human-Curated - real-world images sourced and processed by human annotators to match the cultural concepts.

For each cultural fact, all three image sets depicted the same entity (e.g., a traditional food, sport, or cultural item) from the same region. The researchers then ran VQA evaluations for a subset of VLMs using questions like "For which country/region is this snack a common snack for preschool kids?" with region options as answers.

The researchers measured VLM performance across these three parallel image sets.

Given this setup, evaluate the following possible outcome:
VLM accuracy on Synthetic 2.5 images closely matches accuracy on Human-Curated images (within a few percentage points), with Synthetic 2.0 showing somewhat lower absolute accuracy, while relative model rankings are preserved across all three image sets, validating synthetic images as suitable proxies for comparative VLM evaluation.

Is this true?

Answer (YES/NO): NO